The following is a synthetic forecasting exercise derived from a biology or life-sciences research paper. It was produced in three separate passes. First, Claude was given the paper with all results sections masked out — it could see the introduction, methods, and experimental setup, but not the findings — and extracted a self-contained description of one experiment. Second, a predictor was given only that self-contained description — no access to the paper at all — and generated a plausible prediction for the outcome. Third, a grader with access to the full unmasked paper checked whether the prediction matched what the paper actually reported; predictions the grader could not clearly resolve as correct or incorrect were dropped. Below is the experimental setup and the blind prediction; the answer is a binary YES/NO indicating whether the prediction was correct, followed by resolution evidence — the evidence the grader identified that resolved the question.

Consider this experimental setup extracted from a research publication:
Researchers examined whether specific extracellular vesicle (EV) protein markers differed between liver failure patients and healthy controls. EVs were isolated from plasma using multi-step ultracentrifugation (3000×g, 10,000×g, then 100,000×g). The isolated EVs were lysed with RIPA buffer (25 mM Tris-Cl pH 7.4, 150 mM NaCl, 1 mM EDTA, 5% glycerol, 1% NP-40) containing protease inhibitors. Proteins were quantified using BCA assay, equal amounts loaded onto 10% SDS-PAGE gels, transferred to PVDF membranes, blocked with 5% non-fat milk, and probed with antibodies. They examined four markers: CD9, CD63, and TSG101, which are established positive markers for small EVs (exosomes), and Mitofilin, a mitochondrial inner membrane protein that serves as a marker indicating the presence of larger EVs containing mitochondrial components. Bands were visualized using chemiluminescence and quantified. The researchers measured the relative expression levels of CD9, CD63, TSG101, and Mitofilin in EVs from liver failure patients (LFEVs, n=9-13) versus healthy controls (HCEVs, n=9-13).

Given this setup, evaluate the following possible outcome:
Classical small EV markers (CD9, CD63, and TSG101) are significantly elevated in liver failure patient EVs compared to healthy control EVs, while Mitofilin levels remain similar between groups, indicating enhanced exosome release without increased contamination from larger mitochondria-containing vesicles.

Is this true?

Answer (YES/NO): NO